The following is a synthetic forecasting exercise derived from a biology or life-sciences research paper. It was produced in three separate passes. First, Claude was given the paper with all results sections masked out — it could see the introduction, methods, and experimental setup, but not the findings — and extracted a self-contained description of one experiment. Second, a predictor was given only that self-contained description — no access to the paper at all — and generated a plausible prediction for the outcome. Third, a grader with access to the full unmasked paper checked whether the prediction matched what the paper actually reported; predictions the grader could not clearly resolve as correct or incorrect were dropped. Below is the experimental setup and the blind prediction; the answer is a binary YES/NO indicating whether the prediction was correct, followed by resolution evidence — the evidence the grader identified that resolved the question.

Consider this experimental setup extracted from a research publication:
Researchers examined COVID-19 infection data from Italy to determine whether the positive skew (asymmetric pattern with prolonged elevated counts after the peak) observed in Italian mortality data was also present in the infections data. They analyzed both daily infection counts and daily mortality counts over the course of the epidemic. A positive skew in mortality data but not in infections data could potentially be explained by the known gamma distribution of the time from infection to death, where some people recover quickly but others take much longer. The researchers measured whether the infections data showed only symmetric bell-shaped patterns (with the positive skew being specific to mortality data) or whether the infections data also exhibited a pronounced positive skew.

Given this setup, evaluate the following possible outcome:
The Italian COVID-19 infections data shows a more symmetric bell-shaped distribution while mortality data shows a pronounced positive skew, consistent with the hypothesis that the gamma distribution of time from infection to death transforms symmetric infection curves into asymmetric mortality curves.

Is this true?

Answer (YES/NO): NO